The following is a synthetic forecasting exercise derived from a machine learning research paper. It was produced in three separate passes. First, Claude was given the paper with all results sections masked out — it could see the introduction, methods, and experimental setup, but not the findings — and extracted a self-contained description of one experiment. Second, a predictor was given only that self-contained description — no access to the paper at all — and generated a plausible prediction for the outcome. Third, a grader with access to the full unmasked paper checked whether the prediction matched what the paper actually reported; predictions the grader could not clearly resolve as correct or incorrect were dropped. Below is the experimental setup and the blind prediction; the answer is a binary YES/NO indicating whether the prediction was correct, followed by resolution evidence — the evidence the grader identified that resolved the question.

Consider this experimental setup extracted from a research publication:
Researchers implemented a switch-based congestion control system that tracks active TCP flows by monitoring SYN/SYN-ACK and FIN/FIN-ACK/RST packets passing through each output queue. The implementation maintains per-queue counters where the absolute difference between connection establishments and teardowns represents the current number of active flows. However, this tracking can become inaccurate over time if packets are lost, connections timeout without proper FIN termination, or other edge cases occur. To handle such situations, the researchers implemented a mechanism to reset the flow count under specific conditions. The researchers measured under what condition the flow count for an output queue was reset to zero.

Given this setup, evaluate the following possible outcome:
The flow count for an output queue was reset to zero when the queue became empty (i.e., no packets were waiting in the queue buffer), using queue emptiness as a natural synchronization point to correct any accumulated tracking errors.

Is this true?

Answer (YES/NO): NO